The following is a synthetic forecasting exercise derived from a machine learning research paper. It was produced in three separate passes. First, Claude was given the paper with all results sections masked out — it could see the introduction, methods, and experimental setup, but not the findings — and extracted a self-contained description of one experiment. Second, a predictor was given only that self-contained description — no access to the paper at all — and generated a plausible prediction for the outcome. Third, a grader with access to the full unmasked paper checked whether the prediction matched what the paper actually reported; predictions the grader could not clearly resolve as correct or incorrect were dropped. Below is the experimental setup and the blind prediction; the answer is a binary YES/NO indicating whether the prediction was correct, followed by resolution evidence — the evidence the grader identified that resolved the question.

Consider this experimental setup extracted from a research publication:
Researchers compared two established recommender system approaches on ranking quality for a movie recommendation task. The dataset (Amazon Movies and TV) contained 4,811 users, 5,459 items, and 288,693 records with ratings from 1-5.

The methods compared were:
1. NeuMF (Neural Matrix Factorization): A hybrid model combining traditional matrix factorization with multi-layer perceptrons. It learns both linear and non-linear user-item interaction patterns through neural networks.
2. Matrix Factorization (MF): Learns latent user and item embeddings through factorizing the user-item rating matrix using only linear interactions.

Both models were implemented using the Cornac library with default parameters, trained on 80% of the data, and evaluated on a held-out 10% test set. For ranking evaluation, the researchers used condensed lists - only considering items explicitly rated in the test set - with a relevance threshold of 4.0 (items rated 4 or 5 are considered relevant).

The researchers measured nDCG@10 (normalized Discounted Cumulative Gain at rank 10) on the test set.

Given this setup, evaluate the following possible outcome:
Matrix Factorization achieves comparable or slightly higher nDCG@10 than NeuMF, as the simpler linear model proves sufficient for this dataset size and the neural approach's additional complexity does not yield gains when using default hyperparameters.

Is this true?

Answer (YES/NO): YES